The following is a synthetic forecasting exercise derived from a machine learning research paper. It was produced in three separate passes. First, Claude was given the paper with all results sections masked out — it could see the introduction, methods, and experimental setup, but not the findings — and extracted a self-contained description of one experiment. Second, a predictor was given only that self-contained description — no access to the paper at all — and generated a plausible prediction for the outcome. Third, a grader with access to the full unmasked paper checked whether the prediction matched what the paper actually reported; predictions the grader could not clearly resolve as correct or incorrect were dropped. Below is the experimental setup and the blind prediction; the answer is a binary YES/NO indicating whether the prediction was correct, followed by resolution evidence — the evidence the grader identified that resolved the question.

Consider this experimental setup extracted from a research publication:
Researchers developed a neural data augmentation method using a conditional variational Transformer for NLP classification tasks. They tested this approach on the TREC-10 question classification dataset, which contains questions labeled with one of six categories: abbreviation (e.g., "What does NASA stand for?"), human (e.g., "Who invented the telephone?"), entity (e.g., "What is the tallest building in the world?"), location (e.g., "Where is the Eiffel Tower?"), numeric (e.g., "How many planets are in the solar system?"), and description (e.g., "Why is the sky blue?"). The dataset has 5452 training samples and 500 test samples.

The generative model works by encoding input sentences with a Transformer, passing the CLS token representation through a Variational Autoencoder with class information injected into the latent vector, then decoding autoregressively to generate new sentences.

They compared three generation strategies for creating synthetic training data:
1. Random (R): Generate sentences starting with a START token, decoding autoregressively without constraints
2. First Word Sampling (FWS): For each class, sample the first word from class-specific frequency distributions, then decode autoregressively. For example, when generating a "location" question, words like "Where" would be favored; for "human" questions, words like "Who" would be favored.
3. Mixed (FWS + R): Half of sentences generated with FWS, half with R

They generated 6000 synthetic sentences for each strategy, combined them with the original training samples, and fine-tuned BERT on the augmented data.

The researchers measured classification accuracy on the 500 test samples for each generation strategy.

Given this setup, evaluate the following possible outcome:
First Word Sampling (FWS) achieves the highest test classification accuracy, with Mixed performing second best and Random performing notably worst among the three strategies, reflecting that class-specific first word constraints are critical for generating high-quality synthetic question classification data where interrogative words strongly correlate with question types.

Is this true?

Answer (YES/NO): YES